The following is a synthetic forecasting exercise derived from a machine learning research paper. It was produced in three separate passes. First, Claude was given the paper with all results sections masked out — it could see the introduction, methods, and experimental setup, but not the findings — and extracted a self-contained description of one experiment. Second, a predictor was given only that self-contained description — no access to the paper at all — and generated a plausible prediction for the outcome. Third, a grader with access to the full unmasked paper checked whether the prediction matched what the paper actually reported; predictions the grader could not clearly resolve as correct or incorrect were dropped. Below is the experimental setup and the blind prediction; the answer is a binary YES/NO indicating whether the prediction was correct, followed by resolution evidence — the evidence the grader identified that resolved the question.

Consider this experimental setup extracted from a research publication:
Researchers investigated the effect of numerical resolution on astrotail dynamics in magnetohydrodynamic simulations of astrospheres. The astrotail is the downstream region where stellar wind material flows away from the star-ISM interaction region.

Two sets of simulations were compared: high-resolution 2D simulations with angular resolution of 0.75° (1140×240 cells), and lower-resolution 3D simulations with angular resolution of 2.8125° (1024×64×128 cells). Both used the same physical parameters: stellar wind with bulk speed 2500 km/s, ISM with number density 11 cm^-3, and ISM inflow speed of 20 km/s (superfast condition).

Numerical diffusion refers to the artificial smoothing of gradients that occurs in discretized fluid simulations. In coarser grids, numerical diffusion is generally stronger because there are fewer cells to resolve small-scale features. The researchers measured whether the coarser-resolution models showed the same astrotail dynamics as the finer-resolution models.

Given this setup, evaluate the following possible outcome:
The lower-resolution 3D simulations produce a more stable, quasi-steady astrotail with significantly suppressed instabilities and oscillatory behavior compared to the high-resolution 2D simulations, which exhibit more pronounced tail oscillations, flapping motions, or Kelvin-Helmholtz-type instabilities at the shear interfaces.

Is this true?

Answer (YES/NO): YES